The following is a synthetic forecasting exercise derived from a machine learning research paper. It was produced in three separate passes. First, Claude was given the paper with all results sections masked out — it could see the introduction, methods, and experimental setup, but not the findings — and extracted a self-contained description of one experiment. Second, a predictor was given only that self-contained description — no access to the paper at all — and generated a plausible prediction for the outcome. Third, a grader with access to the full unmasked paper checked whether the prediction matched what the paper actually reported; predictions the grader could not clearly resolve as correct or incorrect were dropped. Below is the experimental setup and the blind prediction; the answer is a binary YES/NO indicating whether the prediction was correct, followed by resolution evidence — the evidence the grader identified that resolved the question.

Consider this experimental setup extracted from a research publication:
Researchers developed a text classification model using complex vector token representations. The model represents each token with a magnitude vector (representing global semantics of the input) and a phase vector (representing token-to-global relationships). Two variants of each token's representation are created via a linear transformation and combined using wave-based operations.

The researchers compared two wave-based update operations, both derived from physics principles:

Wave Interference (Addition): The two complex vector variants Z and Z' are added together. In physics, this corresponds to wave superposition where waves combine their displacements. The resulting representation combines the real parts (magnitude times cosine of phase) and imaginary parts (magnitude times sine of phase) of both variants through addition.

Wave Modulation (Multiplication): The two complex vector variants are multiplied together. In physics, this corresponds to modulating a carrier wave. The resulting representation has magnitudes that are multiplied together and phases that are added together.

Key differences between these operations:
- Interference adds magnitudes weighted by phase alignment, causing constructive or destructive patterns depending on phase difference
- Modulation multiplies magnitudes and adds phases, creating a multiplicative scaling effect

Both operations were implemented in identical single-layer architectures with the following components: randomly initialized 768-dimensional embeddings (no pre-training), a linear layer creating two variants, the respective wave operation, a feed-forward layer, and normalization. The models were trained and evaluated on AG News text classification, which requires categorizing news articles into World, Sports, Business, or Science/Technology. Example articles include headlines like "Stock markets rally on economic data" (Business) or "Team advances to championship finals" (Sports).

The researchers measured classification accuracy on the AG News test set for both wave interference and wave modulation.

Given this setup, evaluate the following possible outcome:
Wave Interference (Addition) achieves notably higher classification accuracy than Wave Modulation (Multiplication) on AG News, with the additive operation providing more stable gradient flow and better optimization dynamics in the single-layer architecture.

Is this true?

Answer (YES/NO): NO